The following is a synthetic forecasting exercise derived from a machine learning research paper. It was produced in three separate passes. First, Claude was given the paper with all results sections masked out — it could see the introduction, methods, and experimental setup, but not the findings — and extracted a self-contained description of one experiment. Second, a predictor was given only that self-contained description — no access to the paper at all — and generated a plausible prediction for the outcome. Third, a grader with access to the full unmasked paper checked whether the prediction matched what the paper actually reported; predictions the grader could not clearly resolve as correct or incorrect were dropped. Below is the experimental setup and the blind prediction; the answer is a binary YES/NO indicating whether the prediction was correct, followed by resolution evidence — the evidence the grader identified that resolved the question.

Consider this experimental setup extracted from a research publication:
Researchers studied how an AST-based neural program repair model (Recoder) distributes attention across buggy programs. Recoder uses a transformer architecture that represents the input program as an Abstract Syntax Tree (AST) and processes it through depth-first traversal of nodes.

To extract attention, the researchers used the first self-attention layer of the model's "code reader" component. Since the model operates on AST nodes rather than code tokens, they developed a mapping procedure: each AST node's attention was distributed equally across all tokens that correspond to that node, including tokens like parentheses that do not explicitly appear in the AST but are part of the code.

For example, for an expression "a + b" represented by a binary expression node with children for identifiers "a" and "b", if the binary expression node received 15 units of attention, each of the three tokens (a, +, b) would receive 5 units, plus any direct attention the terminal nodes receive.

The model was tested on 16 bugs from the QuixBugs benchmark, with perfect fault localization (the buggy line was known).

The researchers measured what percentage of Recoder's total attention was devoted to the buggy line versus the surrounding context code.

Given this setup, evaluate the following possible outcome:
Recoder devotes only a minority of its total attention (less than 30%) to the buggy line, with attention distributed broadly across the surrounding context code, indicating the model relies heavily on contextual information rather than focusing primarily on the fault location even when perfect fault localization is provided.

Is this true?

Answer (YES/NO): YES